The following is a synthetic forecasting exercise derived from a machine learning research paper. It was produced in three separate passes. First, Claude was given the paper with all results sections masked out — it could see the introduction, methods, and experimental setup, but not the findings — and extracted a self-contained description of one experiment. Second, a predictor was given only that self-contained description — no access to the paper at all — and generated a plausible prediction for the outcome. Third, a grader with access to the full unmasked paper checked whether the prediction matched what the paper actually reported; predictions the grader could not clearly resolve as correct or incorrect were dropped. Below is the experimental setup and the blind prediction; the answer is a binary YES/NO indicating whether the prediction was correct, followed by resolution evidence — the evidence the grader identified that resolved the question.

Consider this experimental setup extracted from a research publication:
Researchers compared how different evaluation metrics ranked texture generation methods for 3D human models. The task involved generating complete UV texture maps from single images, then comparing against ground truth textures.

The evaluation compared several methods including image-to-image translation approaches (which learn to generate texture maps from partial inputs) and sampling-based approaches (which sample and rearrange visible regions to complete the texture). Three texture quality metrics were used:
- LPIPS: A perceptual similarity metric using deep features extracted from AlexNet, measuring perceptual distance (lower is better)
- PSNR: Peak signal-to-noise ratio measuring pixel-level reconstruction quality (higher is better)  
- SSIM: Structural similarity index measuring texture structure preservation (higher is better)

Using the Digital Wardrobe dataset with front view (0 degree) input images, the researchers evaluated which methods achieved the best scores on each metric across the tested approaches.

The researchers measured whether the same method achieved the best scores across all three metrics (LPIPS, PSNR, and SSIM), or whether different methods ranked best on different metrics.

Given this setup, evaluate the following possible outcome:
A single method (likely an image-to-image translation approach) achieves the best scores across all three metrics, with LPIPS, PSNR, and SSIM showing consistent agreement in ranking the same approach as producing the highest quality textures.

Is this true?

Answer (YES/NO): NO